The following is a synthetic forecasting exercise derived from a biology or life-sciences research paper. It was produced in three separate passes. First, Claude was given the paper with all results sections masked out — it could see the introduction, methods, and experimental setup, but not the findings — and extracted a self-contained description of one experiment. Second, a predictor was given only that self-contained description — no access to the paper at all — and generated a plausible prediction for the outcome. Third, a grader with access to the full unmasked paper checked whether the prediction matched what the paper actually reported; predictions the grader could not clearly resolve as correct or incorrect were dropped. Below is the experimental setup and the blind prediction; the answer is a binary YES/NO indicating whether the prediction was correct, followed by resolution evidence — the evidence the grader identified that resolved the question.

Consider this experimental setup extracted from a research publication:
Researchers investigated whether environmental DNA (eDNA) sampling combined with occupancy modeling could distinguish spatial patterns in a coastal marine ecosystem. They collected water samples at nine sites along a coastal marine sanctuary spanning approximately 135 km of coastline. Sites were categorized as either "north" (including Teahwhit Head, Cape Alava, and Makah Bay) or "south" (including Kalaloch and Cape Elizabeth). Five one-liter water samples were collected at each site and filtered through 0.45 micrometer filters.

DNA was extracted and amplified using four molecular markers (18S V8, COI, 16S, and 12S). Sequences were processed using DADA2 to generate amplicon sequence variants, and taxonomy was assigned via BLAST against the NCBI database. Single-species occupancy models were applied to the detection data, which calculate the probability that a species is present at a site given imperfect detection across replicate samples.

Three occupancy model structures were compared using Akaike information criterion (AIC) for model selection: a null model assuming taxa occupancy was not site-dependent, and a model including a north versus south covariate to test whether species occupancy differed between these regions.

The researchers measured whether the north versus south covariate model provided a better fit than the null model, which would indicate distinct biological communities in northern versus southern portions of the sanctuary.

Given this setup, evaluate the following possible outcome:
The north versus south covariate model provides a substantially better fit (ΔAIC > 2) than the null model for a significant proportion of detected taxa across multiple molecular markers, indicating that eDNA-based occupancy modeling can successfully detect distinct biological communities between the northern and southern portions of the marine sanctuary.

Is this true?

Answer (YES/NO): NO